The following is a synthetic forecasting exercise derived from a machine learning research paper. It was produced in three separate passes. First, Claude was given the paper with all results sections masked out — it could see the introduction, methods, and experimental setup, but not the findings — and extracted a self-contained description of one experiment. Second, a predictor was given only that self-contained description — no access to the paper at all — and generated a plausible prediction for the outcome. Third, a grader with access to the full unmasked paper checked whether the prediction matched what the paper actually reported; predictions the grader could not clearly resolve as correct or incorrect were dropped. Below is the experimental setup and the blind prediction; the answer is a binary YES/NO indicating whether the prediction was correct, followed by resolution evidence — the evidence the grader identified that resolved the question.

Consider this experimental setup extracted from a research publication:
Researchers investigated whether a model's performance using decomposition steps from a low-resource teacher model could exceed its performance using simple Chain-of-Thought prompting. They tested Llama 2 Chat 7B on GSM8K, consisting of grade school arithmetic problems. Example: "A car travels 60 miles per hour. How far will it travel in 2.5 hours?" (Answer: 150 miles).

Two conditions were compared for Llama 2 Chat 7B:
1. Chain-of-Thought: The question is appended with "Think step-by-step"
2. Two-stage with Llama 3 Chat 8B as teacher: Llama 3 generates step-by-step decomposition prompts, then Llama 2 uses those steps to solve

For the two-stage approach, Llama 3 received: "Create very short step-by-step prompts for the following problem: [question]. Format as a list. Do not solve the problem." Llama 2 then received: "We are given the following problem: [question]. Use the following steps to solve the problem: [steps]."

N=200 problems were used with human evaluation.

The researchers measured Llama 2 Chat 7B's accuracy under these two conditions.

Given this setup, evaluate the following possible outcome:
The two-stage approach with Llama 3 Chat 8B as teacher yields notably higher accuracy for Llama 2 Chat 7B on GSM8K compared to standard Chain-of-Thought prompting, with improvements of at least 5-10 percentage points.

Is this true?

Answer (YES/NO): YES